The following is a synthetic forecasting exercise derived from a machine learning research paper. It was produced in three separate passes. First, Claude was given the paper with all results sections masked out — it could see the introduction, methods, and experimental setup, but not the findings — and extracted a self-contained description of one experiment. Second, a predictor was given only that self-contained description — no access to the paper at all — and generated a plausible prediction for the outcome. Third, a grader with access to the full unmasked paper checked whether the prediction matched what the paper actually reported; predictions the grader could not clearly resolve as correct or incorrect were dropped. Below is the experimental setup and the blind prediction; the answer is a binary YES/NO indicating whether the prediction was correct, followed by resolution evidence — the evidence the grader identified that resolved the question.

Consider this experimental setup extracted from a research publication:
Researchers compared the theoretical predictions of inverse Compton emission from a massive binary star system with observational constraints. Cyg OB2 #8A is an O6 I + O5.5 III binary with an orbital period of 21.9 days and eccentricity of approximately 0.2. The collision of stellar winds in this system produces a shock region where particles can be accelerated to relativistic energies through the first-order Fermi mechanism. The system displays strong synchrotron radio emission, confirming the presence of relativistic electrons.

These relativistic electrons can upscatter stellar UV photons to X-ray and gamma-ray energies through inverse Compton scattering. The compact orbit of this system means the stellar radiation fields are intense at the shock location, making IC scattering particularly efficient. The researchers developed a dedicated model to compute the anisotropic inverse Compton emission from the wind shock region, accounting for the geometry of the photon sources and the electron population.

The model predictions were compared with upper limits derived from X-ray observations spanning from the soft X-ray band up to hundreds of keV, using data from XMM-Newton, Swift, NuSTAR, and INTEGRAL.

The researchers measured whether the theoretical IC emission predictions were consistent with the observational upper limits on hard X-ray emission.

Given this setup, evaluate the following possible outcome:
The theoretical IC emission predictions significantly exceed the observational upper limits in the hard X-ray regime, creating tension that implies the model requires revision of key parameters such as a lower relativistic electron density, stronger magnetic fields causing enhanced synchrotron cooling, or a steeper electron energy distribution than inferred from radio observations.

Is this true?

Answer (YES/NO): NO